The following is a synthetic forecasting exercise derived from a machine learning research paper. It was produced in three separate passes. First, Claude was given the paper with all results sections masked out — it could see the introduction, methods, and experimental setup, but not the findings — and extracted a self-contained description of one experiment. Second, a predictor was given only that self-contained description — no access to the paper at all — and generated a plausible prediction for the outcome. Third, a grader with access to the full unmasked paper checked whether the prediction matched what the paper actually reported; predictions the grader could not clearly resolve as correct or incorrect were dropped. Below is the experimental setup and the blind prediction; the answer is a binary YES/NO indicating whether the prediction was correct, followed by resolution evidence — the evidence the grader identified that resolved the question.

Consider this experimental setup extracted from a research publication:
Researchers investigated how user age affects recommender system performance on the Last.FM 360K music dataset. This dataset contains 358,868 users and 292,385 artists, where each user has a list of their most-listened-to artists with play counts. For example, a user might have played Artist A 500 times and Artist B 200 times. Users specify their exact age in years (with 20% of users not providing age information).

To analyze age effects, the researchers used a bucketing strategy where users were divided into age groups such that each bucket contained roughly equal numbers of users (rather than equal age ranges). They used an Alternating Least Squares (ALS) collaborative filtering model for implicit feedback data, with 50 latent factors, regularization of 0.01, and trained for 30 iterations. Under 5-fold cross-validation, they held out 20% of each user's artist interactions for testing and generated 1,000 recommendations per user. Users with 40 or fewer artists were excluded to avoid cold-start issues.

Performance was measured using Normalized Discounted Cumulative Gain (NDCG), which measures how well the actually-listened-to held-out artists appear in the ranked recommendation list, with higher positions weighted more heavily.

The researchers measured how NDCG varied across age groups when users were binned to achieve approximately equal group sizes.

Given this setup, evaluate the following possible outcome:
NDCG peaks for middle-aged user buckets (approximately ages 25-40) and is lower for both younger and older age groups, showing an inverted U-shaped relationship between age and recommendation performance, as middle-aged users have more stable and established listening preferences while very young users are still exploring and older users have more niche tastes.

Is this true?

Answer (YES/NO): NO